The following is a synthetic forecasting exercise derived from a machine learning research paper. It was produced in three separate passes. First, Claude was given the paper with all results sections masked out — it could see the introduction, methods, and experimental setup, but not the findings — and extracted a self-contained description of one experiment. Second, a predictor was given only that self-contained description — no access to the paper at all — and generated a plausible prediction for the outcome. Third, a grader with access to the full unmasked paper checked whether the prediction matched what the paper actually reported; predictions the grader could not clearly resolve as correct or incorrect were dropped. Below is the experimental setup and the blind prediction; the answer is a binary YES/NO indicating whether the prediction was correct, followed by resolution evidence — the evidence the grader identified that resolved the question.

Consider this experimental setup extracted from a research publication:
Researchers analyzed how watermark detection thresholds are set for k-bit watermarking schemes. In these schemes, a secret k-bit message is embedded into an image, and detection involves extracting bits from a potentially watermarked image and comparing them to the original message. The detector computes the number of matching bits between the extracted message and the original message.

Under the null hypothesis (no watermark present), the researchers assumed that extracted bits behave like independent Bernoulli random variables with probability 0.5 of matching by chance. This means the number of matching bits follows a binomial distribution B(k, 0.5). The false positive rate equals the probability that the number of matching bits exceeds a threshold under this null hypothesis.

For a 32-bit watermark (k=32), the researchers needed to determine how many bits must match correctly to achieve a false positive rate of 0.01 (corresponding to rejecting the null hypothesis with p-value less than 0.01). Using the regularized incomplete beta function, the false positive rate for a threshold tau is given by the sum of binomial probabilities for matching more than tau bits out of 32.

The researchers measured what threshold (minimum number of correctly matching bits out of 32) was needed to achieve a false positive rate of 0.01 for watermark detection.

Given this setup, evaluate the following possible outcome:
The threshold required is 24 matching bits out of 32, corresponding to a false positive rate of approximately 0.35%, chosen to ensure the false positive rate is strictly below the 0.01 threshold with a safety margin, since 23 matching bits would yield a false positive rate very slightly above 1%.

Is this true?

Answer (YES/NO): NO